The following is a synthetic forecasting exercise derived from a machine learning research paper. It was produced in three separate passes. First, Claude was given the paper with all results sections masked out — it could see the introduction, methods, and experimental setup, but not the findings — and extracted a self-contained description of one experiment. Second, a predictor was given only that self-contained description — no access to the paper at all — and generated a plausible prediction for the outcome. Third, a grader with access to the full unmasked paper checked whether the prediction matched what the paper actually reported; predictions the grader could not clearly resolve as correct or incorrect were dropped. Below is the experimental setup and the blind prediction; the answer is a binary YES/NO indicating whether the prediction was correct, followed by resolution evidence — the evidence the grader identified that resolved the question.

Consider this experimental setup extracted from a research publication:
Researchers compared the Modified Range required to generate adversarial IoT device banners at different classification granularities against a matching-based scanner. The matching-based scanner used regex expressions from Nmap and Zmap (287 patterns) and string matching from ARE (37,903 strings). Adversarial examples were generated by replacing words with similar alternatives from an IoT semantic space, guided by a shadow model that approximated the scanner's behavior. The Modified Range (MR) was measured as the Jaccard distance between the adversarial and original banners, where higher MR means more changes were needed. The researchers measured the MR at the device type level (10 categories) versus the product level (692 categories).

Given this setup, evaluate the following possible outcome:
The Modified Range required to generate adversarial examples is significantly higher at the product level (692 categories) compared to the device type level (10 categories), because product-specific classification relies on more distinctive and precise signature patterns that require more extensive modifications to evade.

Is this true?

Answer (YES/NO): NO